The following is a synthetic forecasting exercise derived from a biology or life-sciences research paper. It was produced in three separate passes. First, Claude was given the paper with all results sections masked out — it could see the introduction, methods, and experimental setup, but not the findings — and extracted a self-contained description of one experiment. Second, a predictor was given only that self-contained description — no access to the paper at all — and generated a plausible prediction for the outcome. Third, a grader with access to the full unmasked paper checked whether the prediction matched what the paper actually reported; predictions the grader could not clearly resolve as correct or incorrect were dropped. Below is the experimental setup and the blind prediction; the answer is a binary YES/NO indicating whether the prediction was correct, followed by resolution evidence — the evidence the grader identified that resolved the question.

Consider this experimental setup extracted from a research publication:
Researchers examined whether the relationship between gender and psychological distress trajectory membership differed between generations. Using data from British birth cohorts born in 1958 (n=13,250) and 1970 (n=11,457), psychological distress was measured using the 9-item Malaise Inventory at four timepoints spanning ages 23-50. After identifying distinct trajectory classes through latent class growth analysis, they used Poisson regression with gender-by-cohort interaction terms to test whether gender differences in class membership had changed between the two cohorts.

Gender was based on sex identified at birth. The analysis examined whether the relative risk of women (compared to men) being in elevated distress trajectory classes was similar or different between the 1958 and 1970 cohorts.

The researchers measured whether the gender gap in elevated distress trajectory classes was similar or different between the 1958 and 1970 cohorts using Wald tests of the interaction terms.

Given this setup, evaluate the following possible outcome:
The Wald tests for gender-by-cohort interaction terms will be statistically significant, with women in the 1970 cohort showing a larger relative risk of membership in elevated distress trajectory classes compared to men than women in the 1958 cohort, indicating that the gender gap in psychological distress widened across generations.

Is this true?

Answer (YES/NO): NO